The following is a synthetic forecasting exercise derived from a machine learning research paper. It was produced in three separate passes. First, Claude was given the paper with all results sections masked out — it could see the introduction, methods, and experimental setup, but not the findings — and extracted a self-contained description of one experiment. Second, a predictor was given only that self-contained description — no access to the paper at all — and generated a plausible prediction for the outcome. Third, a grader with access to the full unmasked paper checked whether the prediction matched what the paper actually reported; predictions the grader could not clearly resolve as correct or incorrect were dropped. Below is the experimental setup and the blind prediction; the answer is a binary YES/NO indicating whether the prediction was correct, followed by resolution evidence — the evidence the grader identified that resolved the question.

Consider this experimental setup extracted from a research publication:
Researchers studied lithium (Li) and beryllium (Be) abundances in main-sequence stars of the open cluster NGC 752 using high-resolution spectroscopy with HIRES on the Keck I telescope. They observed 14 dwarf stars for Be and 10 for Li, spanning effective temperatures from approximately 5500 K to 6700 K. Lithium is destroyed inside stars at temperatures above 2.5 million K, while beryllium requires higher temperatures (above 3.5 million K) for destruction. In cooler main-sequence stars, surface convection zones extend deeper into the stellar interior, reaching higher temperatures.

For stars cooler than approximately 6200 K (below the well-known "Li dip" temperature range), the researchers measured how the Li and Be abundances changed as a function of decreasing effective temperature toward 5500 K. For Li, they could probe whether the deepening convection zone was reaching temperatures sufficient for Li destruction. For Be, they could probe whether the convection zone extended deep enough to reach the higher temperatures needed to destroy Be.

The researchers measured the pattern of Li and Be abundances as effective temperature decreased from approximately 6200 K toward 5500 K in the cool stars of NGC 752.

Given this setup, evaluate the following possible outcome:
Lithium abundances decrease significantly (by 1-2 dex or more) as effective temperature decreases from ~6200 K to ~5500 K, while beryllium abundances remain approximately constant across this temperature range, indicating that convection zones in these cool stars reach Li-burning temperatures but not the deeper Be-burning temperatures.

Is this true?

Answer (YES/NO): YES